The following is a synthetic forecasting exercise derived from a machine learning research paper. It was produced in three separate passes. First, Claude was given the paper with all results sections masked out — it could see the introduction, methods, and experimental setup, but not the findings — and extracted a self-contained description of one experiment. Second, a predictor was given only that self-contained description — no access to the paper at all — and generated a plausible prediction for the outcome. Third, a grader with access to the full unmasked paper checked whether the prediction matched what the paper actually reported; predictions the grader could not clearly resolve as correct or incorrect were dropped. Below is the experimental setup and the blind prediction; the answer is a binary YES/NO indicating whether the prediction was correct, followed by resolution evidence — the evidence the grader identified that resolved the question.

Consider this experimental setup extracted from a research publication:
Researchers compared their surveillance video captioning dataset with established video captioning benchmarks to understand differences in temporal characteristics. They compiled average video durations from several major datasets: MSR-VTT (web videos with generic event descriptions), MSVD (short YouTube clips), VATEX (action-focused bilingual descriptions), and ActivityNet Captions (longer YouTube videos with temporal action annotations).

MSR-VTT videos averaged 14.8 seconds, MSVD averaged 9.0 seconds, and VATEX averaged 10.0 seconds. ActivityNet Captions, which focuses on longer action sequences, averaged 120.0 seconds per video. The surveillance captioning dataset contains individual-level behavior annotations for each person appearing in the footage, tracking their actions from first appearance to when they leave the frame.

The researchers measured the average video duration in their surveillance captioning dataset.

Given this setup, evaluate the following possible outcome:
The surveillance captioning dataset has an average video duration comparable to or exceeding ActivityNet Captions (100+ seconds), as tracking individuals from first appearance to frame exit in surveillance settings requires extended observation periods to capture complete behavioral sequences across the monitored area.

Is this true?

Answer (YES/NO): NO